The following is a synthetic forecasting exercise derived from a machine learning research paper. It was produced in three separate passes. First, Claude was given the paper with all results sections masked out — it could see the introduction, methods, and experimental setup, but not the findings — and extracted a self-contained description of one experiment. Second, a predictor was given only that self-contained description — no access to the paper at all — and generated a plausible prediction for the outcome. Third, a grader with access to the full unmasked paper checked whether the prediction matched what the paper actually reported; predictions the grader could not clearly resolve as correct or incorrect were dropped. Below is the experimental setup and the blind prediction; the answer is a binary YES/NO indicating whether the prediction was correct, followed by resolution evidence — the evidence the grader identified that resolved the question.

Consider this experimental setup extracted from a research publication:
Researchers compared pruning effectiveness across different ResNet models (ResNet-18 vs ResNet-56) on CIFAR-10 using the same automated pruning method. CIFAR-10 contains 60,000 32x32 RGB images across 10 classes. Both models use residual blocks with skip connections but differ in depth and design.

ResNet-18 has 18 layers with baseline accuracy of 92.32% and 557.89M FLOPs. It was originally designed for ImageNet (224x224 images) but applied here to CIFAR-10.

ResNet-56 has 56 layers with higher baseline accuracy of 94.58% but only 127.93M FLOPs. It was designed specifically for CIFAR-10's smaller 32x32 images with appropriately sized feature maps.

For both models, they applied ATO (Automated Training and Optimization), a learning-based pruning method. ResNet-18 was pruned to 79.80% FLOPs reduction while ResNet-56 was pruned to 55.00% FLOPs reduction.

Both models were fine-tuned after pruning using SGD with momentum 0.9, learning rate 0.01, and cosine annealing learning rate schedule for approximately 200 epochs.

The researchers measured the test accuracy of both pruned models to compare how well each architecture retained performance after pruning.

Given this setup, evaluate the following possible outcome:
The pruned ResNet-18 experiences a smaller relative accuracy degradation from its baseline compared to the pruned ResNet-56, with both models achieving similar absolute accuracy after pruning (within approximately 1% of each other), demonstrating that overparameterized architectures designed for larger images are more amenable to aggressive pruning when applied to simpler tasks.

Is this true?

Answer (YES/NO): YES